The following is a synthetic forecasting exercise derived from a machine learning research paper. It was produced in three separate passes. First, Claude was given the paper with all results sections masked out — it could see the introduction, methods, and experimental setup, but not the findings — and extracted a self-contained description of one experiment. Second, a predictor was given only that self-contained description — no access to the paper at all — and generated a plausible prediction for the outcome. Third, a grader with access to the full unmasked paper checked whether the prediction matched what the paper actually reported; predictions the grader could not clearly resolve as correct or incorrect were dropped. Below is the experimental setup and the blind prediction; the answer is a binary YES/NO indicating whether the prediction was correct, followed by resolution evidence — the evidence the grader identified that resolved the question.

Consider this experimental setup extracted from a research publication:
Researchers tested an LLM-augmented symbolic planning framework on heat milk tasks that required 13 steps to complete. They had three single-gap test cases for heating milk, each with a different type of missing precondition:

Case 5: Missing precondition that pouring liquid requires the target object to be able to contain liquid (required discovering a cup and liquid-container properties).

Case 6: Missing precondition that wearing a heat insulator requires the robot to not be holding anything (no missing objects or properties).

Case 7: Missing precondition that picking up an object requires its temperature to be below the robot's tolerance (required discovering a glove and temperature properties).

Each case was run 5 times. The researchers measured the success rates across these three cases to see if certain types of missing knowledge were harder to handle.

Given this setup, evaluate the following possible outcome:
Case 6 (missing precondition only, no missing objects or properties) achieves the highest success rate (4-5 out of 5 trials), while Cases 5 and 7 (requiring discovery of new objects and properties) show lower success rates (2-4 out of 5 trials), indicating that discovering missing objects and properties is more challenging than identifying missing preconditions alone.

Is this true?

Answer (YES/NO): NO